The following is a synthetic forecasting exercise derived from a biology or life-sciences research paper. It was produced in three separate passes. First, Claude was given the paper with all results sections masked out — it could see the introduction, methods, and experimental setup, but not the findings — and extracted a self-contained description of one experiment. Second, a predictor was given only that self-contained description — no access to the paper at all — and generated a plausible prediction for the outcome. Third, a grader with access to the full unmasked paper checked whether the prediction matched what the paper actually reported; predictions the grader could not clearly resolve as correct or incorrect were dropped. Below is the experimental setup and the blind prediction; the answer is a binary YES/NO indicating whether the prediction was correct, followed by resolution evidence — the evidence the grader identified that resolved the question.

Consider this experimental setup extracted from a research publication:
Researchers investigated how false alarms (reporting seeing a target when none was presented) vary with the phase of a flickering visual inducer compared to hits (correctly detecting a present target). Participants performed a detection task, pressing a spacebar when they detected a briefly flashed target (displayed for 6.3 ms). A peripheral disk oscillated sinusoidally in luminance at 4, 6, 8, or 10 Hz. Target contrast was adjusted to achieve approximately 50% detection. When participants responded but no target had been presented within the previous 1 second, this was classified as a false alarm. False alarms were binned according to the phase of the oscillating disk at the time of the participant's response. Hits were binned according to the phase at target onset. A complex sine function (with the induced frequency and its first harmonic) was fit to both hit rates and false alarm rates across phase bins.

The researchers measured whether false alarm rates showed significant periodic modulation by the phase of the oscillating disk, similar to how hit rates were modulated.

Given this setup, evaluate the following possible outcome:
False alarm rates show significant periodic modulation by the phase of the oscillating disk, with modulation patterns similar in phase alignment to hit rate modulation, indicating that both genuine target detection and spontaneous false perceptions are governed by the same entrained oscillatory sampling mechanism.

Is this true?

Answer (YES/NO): NO